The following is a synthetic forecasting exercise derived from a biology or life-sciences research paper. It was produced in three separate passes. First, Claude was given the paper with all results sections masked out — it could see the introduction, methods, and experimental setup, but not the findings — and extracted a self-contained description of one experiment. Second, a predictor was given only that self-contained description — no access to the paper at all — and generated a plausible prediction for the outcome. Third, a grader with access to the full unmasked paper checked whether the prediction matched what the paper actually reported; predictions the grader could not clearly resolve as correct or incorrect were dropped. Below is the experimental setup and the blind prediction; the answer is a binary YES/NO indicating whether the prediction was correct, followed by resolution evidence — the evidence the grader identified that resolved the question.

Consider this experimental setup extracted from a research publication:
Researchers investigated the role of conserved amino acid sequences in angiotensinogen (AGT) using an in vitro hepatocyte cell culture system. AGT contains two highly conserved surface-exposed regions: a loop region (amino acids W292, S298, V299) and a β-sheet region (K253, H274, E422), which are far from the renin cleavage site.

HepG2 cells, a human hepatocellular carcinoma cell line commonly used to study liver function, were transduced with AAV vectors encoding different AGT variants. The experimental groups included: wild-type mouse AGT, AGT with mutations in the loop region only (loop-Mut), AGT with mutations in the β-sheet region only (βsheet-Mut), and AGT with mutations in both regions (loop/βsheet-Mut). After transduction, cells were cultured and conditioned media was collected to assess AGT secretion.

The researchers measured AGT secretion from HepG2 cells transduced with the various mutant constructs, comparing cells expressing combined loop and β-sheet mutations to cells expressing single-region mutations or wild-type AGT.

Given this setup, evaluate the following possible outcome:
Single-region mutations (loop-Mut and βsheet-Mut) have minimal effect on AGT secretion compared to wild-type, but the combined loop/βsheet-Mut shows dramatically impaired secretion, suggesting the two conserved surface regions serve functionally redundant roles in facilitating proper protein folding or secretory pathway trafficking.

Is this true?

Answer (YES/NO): YES